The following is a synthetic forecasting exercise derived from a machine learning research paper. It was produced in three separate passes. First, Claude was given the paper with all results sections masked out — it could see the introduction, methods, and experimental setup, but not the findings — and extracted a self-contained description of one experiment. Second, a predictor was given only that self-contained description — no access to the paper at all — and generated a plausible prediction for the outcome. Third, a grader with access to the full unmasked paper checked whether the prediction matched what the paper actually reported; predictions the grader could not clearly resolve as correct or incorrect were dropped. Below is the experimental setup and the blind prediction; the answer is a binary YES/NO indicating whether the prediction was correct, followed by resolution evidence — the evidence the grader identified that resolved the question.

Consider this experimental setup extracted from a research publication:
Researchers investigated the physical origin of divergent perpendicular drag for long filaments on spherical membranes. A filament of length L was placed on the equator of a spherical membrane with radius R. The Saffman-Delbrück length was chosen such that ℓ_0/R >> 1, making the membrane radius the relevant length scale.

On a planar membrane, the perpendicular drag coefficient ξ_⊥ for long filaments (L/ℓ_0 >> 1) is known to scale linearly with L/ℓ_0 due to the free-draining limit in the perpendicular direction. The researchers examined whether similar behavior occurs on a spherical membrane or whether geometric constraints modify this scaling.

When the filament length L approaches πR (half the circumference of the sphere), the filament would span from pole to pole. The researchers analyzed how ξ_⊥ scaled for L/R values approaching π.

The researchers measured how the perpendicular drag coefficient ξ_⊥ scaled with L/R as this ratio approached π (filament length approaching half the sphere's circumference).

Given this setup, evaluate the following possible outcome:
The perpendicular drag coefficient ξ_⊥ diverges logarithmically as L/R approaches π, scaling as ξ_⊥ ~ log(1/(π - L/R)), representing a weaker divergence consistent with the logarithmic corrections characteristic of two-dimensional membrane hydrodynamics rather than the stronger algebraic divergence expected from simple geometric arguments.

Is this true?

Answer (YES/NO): NO